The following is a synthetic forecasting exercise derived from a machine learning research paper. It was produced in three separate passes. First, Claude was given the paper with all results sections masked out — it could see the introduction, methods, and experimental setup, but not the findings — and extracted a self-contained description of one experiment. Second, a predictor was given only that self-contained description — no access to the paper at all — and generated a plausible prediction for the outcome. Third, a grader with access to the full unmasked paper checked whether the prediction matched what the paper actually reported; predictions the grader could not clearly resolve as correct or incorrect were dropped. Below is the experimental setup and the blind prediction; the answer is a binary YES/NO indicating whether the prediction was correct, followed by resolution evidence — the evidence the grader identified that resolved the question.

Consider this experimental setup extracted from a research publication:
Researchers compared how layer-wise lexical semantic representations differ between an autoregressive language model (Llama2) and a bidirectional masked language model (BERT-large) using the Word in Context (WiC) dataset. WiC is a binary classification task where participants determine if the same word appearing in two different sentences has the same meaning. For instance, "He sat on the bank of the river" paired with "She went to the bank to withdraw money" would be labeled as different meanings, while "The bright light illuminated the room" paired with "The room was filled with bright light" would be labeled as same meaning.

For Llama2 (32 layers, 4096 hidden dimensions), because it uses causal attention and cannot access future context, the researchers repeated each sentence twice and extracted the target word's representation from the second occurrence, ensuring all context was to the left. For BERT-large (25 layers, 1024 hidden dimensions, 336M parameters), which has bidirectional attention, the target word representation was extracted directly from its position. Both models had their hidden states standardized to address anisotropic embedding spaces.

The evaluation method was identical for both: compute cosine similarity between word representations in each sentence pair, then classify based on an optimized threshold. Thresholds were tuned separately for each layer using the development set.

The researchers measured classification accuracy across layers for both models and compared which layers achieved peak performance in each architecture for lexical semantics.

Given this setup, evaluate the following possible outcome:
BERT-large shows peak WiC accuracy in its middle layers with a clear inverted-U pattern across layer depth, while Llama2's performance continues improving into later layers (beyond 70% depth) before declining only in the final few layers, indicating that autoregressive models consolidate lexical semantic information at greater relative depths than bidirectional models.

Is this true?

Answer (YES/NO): NO